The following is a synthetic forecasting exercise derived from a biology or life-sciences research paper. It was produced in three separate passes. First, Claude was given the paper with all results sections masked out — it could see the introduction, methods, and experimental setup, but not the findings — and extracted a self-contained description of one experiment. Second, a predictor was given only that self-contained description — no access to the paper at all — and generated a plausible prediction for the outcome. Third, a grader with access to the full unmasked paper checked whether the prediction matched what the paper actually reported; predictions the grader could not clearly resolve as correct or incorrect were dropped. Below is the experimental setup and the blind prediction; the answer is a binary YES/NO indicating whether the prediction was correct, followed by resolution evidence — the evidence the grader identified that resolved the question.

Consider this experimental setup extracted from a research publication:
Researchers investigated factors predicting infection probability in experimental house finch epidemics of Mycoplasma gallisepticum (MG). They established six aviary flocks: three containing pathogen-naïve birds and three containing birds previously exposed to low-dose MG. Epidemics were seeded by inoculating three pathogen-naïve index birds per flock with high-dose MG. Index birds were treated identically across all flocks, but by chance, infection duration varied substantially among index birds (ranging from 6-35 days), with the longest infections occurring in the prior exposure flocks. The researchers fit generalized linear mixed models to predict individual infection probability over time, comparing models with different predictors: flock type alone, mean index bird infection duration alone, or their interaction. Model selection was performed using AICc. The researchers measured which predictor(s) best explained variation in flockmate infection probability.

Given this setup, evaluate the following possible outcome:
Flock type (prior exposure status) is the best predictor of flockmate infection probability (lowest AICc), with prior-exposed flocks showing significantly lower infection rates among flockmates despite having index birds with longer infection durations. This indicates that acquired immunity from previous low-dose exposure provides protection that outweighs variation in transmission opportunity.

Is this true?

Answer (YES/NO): NO